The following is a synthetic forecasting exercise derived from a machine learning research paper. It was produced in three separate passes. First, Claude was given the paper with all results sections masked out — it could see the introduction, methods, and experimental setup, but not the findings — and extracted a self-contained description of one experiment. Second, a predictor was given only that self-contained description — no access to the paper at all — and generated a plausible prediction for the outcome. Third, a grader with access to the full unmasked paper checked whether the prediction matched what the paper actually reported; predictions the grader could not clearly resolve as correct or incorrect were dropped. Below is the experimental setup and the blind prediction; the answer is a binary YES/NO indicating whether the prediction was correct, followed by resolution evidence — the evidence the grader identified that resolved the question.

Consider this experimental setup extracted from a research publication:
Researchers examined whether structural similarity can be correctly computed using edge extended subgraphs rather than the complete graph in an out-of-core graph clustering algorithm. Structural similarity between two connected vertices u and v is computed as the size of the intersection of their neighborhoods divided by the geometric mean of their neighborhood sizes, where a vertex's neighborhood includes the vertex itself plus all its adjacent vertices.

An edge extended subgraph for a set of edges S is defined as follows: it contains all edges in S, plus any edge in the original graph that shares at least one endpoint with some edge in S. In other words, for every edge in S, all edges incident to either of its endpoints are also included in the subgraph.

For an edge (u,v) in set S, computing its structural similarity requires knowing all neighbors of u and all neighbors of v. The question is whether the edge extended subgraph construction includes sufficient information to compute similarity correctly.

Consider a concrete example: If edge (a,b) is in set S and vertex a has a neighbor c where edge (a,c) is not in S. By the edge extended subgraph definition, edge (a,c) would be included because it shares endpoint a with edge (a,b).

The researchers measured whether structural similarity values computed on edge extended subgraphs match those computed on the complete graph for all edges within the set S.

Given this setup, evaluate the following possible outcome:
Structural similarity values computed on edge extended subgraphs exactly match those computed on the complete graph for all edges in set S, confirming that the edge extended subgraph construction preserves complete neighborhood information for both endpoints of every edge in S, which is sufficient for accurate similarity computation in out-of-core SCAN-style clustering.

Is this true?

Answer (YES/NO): YES